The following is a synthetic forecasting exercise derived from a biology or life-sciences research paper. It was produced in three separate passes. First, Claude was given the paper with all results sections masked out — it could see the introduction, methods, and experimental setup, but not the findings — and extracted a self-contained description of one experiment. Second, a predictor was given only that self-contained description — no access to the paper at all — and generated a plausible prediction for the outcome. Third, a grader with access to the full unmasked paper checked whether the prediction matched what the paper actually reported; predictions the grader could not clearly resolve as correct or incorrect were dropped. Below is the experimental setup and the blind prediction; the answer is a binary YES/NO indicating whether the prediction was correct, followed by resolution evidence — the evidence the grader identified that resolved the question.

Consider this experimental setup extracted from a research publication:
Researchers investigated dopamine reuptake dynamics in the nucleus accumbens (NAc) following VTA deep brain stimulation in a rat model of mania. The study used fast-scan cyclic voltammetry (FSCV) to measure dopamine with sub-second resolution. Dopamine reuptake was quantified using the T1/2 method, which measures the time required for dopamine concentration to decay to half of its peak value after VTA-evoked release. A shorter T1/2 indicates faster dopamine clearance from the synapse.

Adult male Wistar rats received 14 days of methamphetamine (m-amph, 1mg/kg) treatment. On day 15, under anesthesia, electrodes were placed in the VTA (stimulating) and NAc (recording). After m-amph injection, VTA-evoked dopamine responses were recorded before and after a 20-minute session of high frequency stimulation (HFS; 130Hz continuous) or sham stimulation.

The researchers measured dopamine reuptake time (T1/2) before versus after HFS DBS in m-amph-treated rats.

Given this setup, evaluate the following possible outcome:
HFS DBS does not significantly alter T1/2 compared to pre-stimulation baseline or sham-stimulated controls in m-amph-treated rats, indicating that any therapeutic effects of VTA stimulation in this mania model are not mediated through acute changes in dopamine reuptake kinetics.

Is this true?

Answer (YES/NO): NO